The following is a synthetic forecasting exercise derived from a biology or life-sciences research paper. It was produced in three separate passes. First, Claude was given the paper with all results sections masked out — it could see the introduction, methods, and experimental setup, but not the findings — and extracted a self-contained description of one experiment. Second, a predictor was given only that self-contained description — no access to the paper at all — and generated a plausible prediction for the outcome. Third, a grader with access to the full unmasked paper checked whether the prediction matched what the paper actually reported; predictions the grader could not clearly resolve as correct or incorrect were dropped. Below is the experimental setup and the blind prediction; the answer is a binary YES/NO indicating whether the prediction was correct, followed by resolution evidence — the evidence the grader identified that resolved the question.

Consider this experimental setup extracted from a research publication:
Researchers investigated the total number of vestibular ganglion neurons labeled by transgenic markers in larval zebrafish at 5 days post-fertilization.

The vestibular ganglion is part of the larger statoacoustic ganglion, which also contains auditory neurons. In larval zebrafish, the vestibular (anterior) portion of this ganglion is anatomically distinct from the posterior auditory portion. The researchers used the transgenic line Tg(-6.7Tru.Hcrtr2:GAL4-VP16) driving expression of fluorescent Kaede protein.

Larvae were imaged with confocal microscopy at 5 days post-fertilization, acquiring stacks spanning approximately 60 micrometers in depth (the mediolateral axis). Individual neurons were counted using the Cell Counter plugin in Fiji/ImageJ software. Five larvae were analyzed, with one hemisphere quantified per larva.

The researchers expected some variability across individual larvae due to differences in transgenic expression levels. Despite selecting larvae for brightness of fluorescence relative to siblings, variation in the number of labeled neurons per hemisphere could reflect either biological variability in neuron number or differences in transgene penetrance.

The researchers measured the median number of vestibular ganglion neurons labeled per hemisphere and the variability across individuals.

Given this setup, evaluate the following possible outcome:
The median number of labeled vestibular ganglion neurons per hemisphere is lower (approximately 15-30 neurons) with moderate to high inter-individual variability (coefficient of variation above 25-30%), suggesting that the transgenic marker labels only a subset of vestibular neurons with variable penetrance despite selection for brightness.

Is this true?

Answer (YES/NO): NO